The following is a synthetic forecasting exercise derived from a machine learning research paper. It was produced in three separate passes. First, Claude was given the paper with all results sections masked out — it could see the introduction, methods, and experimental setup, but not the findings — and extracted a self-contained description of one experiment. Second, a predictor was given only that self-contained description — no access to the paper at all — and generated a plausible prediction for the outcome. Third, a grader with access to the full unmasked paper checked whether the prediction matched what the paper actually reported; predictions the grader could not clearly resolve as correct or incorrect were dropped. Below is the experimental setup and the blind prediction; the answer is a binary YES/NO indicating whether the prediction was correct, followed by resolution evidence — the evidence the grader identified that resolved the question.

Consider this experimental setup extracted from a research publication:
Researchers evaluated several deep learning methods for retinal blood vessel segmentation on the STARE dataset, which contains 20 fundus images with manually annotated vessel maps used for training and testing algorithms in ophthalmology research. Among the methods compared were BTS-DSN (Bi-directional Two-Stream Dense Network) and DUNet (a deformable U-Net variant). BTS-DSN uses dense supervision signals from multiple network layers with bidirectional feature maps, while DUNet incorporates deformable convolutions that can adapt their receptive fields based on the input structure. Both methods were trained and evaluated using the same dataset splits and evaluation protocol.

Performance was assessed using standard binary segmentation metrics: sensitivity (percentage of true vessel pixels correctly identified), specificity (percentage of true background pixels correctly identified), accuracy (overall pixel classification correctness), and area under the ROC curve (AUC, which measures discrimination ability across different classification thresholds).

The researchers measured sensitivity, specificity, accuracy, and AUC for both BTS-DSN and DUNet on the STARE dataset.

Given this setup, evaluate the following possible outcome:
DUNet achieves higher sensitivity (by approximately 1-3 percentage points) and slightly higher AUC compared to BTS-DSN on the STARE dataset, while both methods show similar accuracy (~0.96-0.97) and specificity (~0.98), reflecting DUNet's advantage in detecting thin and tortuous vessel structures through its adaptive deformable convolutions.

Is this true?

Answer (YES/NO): NO